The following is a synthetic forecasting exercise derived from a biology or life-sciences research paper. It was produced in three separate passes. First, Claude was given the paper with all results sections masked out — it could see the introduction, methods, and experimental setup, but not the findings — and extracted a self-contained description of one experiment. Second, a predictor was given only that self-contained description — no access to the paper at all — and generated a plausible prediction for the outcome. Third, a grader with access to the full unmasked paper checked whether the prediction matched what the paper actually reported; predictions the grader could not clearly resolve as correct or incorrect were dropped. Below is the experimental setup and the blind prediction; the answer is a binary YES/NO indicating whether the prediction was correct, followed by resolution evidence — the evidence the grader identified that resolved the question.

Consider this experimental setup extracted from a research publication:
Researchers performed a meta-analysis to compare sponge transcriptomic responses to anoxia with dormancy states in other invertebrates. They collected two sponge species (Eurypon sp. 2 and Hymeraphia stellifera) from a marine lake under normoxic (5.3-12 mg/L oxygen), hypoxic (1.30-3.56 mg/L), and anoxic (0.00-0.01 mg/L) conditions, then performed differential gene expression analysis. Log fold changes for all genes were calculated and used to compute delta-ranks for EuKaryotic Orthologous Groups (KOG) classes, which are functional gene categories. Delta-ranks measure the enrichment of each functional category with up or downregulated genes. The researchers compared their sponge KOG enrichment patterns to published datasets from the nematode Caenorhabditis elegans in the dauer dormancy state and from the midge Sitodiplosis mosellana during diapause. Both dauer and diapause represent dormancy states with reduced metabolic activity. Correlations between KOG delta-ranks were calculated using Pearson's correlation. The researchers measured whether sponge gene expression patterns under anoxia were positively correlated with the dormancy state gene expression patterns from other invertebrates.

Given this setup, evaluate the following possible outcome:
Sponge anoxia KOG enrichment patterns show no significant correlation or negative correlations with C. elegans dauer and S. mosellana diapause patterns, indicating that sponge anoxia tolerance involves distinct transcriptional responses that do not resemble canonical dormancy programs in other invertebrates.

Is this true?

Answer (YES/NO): YES